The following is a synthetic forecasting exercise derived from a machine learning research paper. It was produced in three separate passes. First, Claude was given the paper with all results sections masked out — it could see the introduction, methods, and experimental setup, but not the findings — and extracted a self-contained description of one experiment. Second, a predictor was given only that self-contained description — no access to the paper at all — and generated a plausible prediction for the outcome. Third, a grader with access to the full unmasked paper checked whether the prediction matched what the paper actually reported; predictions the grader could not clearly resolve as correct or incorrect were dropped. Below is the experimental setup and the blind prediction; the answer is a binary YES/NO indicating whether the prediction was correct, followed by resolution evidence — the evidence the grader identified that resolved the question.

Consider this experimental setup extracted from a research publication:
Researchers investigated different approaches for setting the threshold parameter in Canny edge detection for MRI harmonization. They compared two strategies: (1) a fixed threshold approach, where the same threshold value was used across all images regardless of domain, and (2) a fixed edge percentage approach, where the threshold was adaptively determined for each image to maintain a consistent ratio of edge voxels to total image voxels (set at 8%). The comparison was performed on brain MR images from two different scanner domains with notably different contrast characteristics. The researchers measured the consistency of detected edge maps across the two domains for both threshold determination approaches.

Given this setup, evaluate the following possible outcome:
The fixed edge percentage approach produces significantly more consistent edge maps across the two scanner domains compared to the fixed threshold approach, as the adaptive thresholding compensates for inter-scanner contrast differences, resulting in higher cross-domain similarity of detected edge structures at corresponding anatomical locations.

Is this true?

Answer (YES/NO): YES